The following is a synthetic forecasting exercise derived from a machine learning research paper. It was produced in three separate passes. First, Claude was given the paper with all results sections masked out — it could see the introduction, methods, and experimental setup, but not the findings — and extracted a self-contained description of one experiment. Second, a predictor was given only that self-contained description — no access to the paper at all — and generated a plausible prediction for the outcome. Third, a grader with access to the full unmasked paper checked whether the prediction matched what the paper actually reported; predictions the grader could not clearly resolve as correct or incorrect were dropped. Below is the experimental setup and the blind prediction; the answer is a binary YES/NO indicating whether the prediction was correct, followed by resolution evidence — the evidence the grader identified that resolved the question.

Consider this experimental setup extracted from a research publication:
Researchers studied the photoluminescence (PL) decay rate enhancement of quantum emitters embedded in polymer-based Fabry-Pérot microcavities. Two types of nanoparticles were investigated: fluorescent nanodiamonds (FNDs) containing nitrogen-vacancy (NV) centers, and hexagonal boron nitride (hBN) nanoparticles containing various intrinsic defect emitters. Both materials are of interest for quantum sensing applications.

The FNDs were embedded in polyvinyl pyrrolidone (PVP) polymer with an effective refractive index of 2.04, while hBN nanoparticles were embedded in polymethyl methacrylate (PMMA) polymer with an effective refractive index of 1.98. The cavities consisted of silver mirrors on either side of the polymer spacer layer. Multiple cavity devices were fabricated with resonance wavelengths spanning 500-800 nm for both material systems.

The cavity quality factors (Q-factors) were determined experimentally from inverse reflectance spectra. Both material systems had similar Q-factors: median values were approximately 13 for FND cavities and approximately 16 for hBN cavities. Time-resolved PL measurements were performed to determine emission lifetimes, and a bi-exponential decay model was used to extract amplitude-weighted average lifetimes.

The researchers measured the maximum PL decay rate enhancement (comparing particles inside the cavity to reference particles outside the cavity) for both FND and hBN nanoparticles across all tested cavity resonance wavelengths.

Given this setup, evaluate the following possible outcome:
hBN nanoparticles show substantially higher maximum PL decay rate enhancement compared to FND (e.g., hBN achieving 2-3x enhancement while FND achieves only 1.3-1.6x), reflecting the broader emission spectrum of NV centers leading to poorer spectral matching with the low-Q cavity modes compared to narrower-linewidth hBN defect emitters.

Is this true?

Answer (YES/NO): NO